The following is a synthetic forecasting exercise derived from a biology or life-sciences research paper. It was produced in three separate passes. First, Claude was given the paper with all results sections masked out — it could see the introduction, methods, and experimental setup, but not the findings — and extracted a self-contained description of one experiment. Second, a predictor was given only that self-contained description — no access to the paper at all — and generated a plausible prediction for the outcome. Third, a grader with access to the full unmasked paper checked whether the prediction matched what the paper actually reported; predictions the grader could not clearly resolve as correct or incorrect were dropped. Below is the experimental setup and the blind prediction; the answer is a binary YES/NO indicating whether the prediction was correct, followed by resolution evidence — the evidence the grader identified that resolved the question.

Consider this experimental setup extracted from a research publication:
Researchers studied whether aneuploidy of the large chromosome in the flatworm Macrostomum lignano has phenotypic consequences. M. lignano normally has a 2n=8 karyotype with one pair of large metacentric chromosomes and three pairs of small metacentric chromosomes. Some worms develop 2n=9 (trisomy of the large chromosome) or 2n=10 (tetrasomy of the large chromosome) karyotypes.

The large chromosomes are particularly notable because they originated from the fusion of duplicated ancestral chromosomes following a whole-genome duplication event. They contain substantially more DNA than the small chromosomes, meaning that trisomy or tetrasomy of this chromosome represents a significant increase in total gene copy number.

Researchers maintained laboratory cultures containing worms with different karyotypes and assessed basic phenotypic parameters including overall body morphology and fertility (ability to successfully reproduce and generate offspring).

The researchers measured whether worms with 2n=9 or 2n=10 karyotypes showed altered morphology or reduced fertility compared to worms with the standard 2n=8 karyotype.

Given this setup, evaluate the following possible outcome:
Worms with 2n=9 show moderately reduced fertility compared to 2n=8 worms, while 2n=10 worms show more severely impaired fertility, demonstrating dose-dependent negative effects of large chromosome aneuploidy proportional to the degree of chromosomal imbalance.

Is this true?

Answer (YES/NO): NO